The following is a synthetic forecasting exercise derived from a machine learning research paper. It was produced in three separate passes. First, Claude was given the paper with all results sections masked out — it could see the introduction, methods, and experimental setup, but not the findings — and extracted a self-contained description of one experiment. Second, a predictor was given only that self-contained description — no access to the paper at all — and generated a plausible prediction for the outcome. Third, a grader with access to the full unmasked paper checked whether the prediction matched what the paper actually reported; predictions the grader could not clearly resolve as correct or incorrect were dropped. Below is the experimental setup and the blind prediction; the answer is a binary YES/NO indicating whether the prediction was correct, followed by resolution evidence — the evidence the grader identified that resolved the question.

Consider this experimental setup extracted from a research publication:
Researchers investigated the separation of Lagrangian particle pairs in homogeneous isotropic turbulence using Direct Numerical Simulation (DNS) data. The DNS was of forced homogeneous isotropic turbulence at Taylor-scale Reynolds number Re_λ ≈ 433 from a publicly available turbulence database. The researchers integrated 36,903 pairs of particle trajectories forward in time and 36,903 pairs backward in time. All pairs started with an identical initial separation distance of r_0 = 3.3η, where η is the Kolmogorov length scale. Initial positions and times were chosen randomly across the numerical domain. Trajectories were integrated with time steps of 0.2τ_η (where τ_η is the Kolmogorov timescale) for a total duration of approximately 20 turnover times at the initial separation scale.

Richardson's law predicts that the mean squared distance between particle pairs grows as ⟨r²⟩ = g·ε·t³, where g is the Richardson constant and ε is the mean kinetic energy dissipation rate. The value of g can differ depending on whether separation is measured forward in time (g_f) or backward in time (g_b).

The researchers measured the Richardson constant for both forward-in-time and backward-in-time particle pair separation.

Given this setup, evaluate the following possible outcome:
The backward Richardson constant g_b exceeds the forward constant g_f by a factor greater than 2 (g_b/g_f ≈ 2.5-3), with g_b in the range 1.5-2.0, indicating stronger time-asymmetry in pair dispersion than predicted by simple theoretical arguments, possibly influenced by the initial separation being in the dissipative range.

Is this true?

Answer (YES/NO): NO